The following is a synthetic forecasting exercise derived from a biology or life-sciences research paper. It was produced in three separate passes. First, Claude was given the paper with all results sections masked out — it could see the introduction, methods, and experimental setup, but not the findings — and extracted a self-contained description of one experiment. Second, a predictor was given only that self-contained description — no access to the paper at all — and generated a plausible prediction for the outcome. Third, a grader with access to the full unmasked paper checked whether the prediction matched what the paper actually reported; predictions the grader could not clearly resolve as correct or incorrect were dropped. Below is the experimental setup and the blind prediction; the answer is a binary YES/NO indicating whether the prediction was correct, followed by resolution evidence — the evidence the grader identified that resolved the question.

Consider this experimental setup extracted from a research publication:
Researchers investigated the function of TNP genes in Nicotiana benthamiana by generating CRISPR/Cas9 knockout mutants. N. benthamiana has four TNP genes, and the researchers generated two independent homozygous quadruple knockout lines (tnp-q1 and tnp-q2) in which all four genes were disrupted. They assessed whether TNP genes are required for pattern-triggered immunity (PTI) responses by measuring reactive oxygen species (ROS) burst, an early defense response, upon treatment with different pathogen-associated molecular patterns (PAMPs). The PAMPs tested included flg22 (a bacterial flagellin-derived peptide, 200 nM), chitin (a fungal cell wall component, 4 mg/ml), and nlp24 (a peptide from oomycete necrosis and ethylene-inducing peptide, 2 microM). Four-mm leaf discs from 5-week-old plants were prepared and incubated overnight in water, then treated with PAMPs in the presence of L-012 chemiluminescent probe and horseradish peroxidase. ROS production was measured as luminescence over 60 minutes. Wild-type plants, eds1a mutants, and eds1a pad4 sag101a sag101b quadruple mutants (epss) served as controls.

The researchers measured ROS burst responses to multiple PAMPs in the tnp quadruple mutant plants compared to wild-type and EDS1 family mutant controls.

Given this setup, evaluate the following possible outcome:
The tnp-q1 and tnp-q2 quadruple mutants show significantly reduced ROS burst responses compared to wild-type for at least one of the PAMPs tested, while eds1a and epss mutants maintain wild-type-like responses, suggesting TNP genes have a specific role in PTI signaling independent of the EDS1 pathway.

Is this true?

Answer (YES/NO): NO